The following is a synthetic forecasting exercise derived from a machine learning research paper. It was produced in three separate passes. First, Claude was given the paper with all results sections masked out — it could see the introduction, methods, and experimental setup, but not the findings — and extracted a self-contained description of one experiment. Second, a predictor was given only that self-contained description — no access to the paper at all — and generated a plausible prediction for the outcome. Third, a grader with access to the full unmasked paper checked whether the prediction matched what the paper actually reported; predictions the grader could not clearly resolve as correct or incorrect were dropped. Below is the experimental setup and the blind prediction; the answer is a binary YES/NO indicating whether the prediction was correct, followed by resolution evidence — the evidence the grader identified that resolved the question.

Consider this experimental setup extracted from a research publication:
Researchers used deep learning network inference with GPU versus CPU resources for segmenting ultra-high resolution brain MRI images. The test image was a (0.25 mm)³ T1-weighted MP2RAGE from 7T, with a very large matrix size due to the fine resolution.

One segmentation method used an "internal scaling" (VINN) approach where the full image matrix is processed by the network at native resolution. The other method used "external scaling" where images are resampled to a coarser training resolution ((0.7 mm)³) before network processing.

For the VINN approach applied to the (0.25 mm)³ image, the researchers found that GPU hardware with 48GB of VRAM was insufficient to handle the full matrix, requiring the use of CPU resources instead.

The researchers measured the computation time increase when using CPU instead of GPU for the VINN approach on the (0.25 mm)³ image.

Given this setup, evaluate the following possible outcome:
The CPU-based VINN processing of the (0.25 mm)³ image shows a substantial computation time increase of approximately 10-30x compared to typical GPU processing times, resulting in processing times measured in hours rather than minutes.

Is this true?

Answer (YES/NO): NO